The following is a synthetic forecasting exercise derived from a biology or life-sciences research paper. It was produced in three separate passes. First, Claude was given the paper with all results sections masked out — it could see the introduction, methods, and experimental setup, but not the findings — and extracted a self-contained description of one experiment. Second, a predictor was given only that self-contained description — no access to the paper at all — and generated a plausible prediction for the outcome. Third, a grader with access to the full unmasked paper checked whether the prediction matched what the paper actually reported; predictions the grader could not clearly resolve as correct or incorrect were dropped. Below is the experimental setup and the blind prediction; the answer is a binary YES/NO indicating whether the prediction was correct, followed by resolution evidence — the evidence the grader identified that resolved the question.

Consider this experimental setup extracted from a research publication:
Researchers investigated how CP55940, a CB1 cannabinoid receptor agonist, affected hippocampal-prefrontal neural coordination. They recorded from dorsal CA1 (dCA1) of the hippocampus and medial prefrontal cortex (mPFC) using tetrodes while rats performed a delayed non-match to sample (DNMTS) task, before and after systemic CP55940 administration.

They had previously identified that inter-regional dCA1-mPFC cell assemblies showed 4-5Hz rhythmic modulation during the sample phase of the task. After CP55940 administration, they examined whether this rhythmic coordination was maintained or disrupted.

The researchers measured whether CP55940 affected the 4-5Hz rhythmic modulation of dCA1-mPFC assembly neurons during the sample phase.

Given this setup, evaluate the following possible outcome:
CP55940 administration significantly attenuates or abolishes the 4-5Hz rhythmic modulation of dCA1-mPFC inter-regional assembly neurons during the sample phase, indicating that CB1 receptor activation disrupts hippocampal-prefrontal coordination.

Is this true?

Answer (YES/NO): YES